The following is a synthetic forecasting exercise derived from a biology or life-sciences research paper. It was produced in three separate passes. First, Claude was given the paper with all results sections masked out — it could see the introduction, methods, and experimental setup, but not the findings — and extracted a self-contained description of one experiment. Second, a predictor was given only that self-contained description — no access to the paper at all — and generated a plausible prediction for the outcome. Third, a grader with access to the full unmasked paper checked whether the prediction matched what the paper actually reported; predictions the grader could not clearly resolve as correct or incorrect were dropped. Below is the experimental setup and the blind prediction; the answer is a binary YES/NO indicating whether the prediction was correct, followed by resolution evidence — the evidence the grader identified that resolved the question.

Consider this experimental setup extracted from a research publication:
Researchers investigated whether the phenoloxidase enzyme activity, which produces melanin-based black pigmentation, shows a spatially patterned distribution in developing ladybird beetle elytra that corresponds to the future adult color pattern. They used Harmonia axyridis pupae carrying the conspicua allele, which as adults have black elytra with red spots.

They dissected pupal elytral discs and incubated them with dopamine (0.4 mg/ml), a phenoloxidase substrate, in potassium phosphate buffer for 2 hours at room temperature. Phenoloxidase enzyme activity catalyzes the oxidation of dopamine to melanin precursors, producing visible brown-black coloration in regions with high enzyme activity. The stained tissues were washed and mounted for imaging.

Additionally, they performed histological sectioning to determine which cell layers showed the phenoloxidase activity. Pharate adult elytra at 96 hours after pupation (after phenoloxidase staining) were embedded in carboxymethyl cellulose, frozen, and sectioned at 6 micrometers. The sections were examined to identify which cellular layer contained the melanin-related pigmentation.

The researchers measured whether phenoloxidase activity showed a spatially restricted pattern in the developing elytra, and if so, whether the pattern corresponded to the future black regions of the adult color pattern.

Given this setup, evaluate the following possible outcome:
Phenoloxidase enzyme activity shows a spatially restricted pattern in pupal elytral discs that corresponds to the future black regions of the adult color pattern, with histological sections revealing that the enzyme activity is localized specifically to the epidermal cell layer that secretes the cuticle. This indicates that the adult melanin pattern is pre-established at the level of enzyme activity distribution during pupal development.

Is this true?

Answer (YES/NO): NO